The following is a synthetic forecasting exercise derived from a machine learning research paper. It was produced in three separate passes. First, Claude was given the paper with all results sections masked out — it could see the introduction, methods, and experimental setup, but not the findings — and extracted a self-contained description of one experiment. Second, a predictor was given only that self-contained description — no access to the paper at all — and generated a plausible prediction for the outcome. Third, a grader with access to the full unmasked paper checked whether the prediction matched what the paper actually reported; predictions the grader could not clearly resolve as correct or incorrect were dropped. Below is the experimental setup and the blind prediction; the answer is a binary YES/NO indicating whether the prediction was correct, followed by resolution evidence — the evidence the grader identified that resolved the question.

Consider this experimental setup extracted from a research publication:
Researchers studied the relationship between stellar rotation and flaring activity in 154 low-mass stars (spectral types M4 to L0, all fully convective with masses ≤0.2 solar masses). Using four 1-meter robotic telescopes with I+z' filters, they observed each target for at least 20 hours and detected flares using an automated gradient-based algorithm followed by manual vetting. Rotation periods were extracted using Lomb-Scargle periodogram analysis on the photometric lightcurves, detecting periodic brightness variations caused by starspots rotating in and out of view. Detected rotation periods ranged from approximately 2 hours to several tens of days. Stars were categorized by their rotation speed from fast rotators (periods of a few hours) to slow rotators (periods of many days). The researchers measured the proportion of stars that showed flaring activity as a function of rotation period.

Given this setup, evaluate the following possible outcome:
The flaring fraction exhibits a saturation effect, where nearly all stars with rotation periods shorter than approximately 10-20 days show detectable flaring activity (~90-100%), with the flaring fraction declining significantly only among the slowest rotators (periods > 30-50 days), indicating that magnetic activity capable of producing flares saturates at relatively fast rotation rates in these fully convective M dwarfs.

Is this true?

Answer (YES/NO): NO